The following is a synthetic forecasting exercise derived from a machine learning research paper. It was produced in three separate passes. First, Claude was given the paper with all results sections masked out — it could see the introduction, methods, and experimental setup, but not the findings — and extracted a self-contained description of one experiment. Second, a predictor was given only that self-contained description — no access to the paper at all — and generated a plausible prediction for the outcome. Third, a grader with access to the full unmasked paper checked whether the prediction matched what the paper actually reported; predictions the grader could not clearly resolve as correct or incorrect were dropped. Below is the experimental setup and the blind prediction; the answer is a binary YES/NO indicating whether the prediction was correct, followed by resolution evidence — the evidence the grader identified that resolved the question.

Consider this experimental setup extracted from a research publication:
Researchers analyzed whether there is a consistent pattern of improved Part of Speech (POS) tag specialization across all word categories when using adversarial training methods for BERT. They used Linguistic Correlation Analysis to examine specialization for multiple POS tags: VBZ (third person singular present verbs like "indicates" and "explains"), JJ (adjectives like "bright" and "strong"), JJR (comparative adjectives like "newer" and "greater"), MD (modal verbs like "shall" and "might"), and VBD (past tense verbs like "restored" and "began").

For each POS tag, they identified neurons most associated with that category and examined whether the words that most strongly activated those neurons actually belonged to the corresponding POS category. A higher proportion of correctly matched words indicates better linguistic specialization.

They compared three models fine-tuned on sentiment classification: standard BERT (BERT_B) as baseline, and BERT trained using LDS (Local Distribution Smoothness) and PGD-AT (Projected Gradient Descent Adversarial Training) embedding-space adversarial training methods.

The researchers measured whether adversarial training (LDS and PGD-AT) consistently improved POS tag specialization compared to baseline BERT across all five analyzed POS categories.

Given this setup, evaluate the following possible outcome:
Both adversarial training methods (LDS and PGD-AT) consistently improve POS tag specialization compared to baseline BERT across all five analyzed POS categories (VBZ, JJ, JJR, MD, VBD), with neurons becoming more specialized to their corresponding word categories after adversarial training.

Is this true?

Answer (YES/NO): NO